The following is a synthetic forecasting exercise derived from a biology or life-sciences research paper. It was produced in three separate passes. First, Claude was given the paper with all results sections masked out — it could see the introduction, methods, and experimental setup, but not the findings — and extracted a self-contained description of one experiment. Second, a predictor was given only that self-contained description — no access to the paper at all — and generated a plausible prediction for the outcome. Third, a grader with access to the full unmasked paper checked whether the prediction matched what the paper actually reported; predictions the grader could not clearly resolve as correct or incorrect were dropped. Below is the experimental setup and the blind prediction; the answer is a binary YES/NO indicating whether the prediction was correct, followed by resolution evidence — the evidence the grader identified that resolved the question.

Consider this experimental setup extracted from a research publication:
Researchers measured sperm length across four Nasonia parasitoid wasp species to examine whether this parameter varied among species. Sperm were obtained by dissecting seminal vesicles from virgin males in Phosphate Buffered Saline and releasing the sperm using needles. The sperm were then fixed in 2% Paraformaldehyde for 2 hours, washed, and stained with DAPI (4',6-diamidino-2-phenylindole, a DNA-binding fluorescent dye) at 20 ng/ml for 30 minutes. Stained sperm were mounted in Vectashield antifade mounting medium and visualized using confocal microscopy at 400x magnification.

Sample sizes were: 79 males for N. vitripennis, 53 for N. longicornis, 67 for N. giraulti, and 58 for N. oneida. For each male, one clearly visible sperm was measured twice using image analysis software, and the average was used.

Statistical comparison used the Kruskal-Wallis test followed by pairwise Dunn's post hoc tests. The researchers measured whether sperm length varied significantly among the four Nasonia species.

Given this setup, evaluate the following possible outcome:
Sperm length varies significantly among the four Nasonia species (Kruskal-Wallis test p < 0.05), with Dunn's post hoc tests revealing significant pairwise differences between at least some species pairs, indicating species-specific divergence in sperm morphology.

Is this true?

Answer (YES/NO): YES